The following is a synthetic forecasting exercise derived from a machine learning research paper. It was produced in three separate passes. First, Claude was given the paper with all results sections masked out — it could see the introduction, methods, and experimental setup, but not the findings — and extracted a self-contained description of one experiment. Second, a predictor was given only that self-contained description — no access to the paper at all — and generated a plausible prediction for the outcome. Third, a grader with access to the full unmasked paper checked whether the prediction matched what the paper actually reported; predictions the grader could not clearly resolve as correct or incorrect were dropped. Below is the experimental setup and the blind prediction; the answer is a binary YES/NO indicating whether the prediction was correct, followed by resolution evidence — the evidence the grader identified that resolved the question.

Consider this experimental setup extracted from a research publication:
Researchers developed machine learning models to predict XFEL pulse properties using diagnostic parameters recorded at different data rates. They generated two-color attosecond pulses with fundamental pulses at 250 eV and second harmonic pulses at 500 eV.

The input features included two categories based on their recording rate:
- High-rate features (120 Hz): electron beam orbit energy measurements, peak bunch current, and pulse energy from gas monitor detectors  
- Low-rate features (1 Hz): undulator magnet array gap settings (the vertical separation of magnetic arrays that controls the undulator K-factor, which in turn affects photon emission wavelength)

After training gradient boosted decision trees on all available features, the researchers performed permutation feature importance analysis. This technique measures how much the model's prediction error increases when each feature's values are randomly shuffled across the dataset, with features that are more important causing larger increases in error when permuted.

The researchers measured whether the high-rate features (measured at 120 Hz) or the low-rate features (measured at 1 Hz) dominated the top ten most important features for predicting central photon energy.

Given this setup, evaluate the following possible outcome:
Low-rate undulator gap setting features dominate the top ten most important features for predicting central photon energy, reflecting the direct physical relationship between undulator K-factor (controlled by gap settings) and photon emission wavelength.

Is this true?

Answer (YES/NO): NO